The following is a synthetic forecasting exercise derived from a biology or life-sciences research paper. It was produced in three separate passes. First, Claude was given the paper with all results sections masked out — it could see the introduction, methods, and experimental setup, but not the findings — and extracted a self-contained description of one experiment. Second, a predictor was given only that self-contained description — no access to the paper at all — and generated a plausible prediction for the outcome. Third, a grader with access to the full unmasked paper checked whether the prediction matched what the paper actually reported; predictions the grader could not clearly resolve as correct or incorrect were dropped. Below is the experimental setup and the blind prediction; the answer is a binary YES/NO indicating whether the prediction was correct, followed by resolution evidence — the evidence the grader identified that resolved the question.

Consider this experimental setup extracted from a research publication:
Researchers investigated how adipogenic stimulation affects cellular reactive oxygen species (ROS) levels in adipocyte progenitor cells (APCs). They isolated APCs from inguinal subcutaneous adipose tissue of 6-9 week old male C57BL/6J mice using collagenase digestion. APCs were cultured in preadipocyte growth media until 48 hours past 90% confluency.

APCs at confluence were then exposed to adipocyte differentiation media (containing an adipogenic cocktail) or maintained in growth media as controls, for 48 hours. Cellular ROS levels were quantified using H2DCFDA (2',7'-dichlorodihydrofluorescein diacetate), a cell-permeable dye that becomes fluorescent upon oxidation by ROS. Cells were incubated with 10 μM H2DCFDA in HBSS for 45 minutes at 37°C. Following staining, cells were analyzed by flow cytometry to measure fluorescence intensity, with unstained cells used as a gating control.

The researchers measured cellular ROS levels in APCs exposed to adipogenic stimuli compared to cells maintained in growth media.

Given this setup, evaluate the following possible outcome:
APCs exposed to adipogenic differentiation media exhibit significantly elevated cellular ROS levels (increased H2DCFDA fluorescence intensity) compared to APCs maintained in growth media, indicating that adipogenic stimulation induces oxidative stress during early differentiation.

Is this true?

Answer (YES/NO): YES